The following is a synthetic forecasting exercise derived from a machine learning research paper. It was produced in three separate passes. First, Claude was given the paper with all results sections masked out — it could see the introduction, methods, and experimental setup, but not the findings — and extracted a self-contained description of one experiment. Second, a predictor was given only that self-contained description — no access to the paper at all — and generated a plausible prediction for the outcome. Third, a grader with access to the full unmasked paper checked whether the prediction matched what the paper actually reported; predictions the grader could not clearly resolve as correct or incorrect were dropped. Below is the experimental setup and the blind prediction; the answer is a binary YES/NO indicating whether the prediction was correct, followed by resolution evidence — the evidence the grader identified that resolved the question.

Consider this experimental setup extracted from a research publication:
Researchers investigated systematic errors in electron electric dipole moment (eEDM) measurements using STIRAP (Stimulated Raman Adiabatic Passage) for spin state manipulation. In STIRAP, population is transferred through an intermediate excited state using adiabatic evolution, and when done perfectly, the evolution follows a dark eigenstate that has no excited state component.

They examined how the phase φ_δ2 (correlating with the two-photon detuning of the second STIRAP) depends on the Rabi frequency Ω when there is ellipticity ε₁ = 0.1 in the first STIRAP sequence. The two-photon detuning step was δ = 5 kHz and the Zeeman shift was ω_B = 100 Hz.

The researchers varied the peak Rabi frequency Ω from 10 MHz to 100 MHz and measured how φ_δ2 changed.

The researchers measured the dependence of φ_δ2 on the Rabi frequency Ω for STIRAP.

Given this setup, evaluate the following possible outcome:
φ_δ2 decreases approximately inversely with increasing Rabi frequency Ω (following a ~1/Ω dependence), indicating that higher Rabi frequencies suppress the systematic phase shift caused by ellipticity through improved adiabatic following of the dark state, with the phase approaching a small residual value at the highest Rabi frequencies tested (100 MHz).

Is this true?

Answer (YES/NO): NO